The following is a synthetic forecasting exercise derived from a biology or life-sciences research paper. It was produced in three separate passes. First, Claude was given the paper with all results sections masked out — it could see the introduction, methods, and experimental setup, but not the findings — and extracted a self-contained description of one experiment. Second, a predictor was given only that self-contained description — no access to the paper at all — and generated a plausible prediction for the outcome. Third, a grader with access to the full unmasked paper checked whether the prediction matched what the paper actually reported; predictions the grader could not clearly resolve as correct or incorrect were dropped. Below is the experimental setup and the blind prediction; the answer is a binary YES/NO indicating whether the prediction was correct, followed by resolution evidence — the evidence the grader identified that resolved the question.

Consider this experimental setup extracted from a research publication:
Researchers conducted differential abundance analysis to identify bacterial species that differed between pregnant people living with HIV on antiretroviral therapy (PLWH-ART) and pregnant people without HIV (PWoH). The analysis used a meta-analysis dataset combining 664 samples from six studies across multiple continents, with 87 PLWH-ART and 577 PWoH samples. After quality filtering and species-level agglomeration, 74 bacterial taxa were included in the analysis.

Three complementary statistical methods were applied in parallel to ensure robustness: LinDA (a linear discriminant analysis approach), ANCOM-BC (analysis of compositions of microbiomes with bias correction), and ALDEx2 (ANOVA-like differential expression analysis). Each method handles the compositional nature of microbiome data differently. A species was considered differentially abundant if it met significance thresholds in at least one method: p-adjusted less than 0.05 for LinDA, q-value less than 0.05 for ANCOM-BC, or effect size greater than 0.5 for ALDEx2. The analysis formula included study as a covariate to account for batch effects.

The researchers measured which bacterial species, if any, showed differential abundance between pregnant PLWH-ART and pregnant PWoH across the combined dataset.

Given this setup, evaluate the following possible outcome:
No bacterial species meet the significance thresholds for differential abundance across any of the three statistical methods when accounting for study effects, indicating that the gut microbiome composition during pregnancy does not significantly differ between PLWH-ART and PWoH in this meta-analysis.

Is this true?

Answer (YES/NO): NO